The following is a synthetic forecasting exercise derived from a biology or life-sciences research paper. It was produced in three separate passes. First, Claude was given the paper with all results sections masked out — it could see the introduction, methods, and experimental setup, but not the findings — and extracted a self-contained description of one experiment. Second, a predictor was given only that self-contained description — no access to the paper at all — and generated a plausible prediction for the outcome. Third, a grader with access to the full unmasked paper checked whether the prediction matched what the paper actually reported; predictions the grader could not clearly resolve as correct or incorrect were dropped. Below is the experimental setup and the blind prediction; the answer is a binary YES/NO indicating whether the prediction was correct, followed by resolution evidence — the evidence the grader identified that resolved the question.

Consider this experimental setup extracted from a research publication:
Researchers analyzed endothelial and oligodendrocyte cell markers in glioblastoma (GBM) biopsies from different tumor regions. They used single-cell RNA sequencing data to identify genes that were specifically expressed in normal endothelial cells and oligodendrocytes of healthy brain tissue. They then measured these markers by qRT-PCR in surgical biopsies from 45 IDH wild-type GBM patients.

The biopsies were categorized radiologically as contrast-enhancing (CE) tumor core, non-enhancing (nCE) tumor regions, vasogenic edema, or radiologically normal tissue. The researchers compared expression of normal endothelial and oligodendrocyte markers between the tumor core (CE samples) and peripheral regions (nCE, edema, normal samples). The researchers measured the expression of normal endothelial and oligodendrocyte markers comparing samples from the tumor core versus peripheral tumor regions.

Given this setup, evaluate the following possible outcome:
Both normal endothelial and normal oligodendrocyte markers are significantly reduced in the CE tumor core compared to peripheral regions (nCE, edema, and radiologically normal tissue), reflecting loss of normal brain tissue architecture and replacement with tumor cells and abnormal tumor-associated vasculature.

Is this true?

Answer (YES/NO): NO